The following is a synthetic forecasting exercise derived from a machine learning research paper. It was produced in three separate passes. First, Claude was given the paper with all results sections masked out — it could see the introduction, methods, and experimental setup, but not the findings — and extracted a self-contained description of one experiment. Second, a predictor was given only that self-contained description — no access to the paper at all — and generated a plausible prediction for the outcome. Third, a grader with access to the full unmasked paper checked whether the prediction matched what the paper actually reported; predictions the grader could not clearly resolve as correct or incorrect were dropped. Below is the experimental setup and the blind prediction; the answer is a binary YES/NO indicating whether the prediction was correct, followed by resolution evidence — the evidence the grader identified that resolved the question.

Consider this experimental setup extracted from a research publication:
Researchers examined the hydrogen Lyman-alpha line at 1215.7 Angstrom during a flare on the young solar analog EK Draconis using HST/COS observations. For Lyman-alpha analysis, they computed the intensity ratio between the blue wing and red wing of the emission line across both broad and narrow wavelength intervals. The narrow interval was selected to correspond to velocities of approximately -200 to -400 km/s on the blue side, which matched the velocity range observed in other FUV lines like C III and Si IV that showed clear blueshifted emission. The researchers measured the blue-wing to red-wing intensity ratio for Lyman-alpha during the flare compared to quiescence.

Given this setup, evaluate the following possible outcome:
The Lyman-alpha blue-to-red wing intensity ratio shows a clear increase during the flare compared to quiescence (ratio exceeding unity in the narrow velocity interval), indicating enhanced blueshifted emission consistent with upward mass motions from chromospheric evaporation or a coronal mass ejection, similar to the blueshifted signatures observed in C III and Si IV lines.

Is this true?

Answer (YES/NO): NO